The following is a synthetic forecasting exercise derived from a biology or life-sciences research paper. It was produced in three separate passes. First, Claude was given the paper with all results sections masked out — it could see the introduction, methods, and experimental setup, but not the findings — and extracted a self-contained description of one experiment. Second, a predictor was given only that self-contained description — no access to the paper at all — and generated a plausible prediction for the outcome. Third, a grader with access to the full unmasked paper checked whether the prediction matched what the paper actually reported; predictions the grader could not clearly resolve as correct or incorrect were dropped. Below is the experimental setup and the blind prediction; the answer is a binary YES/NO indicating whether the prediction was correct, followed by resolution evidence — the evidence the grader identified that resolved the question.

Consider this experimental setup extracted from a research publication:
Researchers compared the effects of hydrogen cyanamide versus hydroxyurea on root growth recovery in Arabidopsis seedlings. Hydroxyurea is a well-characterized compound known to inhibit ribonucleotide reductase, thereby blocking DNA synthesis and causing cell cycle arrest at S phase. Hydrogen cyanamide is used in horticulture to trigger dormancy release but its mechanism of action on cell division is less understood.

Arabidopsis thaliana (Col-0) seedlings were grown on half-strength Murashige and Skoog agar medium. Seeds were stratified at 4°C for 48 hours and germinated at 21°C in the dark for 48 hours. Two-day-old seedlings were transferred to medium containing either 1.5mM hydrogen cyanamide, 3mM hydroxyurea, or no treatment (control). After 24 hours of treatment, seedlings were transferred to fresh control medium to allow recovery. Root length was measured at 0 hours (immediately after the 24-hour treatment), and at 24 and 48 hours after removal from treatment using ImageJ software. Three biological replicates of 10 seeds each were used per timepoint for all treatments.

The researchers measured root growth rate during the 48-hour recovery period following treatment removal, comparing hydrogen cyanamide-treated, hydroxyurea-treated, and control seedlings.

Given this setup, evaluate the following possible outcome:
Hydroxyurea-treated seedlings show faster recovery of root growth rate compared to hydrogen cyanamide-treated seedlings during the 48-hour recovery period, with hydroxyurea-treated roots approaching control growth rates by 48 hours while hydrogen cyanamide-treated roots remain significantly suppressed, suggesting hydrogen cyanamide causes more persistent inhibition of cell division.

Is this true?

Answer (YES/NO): NO